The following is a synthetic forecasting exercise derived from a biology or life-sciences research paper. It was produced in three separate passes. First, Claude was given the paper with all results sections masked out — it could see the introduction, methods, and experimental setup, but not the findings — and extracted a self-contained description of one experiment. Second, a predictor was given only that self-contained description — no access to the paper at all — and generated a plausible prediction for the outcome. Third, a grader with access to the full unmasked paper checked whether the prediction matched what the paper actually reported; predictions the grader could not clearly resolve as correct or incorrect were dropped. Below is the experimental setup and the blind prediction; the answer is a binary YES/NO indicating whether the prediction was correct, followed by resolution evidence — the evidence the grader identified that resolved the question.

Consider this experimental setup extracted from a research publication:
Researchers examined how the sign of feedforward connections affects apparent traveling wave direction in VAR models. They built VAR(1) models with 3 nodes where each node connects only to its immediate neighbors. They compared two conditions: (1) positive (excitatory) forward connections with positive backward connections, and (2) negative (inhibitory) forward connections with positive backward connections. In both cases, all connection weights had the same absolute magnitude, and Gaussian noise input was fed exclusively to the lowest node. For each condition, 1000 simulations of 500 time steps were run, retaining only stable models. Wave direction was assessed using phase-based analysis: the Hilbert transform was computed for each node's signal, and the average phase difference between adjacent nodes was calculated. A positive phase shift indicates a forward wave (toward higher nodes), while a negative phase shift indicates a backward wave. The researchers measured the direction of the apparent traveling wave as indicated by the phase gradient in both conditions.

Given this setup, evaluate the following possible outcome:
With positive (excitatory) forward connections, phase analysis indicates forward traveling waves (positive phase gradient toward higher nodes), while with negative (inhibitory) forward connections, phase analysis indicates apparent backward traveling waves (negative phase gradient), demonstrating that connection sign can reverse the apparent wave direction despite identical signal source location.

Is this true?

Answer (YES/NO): YES